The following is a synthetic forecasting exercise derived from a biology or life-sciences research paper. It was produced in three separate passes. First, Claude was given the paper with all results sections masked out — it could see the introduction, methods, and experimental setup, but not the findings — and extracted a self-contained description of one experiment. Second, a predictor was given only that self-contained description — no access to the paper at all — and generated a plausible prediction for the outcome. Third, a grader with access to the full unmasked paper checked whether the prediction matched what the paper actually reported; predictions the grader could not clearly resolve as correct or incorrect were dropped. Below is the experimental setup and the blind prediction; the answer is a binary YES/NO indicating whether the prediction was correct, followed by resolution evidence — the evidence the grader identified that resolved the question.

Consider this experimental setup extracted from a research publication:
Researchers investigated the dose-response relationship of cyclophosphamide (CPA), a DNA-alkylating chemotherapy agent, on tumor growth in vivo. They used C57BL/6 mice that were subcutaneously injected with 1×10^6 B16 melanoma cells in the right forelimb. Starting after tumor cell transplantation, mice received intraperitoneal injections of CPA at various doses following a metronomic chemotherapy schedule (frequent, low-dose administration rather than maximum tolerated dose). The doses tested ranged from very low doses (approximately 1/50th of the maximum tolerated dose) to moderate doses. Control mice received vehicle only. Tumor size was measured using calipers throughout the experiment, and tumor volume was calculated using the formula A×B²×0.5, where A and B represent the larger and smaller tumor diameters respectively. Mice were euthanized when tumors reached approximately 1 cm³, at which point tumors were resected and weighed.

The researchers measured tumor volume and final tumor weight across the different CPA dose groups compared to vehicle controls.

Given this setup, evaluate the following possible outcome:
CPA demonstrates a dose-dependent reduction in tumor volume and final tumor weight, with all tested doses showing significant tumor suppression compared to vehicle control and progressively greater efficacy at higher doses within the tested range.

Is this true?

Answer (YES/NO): NO